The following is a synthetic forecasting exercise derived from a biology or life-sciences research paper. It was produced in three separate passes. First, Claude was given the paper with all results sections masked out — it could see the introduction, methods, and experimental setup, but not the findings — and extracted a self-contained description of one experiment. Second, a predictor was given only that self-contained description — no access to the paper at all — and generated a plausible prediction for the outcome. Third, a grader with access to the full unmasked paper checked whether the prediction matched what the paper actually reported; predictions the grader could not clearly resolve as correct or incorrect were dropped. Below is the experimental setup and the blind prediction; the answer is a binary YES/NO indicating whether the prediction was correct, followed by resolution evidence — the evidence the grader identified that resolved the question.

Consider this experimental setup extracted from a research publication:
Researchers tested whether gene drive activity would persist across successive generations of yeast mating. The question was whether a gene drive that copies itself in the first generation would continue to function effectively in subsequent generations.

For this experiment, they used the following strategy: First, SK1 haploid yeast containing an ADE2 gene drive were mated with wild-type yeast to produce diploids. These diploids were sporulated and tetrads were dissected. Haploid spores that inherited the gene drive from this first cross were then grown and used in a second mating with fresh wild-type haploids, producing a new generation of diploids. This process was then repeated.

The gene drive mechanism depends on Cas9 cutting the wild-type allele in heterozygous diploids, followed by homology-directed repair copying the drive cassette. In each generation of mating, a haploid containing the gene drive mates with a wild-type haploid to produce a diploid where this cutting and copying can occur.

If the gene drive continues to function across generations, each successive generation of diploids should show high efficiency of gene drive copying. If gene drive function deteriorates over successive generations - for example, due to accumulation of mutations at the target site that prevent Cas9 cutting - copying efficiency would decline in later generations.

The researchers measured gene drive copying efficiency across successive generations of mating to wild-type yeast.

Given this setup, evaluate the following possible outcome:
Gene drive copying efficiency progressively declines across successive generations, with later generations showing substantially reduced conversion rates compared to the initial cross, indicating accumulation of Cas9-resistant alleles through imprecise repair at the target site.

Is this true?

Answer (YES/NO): NO